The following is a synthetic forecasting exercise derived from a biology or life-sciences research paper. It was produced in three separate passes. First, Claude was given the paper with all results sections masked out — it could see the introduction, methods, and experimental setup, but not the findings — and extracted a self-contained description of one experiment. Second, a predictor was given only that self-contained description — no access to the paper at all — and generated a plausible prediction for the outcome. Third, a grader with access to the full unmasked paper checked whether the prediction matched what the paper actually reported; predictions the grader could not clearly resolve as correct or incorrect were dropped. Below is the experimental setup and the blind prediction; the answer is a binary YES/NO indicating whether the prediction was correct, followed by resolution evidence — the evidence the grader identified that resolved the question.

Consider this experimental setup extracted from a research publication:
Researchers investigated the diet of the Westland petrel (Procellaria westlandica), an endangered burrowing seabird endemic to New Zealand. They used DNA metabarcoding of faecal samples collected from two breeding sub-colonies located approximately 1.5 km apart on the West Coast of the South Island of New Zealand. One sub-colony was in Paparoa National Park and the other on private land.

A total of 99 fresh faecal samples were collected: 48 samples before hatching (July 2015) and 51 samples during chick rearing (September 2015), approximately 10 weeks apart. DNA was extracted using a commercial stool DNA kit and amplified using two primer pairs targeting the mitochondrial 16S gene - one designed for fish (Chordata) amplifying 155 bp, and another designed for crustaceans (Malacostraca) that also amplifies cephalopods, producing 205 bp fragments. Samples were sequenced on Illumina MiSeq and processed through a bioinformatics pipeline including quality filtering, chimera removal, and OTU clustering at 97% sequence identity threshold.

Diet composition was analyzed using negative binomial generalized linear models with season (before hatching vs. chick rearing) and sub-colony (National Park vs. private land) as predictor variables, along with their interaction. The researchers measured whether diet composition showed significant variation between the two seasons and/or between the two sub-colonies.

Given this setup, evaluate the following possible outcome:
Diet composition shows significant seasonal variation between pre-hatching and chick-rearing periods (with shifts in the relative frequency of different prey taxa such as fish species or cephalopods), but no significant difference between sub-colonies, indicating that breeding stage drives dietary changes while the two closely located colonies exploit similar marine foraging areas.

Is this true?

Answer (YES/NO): NO